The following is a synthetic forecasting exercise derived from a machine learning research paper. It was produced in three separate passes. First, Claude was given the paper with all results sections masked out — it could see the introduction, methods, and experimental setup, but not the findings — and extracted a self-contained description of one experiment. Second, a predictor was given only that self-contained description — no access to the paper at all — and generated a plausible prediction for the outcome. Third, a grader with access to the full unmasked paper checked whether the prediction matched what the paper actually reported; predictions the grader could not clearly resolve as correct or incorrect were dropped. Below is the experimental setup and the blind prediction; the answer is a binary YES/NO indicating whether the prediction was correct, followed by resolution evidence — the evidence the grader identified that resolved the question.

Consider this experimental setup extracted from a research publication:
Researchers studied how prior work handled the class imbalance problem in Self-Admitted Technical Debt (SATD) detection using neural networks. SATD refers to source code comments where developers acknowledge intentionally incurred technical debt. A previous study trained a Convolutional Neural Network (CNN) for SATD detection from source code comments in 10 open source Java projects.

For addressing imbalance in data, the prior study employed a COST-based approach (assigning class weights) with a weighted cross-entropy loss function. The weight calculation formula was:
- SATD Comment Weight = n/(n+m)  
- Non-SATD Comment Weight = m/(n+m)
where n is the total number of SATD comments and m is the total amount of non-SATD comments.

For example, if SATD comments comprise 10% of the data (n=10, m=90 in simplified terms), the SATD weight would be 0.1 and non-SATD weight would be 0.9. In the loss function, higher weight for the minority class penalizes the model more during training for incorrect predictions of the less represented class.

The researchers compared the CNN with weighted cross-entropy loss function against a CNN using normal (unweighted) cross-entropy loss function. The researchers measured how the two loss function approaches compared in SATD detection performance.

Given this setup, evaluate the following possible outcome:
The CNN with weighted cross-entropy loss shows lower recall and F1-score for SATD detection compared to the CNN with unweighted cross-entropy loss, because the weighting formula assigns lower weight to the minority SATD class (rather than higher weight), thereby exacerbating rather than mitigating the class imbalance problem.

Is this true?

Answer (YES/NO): NO